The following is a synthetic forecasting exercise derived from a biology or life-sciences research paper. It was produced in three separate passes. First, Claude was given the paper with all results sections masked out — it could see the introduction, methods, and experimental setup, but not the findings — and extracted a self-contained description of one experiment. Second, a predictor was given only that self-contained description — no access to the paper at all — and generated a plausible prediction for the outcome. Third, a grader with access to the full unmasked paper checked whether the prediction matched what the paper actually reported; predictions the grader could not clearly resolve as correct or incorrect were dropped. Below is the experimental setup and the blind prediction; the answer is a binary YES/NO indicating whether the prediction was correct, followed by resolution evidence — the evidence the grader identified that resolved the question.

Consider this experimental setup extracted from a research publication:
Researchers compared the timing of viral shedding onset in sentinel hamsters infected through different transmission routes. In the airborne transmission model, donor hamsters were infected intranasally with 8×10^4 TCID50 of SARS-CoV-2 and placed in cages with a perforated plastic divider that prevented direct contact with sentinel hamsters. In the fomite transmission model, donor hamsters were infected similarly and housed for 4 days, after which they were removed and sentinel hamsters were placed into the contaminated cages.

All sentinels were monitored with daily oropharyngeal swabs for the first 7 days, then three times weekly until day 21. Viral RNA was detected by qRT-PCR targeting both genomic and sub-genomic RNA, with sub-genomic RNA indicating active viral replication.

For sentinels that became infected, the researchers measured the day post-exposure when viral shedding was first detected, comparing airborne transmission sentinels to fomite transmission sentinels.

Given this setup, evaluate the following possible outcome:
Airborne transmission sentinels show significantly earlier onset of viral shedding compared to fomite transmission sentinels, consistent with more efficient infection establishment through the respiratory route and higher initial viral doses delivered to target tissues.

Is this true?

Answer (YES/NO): NO